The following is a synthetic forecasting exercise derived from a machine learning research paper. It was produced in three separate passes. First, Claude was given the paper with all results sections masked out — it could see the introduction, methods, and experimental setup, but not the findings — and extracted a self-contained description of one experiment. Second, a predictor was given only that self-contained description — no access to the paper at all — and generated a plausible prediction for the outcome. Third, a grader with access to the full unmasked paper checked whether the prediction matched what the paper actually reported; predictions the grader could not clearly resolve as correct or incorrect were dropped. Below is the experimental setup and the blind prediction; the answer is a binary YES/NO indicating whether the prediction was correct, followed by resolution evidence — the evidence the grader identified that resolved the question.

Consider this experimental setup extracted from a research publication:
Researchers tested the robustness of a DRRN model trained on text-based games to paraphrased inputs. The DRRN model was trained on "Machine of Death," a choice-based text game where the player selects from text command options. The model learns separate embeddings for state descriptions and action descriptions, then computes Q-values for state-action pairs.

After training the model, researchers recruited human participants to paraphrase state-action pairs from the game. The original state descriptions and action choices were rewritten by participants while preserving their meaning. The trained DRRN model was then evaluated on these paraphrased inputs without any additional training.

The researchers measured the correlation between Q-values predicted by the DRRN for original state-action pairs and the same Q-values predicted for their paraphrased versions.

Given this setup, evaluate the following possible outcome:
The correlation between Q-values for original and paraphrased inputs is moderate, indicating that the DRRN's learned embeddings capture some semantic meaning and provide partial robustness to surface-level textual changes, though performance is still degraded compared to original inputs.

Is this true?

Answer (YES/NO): NO